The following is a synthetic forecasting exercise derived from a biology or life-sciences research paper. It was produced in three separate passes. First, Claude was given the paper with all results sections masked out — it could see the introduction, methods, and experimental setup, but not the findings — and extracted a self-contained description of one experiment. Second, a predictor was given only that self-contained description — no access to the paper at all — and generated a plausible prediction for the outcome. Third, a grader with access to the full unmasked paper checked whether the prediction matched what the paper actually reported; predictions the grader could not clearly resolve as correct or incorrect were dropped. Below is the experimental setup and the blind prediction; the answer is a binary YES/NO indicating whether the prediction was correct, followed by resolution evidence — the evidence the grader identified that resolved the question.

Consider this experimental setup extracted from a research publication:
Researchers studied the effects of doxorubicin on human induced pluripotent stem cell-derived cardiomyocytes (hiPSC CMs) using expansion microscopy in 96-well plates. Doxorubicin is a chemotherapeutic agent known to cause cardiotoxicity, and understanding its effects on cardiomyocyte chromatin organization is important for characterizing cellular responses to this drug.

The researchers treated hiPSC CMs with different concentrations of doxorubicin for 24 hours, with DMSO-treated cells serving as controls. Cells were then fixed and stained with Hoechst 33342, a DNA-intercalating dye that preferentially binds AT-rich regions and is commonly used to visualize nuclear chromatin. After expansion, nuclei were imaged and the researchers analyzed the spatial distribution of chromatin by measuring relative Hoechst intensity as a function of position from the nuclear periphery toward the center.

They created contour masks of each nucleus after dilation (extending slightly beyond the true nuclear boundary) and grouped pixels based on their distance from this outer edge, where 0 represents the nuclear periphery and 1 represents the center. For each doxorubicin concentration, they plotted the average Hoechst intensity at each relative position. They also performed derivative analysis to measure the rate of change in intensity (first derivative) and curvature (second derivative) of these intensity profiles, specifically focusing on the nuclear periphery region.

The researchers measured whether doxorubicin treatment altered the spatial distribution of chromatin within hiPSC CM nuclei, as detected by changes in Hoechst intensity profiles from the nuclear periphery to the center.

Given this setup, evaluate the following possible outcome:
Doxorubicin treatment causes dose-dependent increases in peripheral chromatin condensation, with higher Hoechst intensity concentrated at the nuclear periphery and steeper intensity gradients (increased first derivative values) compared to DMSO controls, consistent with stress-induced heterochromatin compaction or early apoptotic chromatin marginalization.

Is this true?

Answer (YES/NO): YES